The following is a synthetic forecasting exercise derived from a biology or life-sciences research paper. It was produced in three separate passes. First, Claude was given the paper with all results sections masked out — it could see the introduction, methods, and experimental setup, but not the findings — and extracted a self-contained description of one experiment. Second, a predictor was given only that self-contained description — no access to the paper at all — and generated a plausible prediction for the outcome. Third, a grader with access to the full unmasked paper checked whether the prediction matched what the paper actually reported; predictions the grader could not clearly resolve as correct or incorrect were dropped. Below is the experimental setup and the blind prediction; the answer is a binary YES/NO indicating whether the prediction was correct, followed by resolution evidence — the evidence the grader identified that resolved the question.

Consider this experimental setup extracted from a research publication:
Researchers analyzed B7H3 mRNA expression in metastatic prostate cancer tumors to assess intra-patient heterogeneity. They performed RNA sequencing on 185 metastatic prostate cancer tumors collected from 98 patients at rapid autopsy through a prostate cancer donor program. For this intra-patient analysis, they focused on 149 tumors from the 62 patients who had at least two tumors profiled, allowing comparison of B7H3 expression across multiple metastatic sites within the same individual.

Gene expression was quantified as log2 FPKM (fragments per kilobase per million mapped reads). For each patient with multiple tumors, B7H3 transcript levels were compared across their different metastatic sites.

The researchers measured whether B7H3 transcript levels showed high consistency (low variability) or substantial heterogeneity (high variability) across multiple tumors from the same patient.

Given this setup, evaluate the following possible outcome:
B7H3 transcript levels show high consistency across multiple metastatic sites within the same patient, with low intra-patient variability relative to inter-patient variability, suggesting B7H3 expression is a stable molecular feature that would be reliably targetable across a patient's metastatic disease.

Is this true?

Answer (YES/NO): YES